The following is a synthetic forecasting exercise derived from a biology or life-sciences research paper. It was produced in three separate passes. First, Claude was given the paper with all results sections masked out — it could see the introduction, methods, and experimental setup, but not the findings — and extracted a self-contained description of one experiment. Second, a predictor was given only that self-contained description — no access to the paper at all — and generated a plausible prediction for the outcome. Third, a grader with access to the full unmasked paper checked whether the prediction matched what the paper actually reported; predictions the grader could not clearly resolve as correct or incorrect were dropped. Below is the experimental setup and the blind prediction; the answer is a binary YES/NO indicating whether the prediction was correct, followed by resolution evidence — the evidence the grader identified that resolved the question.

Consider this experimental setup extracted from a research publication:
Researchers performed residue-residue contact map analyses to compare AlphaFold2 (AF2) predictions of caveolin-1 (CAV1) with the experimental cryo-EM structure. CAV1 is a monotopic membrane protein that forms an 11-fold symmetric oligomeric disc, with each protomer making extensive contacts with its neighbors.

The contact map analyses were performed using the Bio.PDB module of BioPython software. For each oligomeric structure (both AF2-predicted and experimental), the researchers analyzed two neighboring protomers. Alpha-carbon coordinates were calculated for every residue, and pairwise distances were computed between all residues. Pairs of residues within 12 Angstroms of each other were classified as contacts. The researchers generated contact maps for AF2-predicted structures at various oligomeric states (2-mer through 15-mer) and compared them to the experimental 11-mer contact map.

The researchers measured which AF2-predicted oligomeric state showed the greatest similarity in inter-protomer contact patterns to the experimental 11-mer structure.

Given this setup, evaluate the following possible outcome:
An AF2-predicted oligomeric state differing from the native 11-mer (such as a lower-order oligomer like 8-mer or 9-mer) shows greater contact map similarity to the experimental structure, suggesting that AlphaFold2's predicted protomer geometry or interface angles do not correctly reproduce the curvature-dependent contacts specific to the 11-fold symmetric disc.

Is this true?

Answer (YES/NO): NO